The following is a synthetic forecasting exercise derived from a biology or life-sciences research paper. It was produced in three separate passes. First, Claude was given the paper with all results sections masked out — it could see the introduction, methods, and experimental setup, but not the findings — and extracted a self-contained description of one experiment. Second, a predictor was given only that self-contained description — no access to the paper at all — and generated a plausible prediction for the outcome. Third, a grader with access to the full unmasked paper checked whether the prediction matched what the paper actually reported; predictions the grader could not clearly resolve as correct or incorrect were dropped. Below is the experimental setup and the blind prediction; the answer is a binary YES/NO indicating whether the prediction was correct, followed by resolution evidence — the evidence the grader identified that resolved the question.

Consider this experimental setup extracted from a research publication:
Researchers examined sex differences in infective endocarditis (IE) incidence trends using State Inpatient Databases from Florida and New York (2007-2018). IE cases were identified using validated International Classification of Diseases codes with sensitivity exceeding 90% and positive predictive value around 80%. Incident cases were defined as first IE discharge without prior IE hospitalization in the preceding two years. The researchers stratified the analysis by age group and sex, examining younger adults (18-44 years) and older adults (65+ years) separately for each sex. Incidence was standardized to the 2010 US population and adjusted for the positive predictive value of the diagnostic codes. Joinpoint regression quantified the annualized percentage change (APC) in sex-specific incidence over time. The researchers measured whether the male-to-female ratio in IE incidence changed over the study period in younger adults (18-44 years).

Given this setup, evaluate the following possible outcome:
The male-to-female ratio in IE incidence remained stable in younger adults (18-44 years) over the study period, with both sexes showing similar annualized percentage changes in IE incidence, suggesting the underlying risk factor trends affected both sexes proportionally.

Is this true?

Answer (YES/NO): NO